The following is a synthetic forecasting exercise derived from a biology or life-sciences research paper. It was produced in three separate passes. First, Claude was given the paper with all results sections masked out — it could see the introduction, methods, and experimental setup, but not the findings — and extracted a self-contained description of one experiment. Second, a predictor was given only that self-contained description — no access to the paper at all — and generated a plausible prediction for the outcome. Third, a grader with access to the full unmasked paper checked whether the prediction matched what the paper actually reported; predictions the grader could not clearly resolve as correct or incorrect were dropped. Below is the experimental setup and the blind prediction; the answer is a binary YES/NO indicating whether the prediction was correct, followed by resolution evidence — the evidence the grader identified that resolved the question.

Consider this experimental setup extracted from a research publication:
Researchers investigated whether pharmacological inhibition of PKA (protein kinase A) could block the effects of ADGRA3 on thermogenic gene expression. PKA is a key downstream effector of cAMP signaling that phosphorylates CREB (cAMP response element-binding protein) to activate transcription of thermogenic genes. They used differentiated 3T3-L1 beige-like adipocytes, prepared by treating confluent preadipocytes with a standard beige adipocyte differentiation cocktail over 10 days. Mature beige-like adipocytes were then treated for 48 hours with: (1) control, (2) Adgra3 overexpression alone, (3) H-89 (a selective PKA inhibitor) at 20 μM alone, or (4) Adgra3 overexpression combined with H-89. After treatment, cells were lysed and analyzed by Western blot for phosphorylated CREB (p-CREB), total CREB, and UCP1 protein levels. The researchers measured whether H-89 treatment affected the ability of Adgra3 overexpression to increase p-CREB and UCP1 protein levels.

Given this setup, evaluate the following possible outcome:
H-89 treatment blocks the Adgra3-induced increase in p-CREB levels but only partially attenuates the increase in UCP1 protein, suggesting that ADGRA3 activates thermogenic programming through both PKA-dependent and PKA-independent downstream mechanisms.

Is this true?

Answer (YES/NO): NO